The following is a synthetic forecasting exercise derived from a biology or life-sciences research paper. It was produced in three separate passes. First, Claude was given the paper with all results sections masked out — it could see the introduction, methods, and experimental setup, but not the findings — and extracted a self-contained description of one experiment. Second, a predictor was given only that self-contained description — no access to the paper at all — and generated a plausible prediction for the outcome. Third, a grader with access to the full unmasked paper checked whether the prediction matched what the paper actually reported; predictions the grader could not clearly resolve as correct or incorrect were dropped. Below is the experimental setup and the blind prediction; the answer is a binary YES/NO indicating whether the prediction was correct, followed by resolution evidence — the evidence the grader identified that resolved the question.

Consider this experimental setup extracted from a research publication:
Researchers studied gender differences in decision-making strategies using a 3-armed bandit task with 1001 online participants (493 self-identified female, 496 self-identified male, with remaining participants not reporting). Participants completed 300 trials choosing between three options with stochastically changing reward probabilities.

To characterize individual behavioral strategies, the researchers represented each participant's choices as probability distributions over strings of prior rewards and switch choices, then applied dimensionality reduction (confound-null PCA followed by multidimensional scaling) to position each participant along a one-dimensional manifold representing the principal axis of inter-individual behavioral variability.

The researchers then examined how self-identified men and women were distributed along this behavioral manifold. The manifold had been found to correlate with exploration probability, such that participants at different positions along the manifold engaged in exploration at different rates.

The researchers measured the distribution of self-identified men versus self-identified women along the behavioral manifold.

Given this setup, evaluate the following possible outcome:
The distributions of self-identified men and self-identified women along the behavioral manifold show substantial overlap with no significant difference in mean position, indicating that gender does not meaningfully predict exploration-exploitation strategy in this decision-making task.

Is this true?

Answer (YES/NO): NO